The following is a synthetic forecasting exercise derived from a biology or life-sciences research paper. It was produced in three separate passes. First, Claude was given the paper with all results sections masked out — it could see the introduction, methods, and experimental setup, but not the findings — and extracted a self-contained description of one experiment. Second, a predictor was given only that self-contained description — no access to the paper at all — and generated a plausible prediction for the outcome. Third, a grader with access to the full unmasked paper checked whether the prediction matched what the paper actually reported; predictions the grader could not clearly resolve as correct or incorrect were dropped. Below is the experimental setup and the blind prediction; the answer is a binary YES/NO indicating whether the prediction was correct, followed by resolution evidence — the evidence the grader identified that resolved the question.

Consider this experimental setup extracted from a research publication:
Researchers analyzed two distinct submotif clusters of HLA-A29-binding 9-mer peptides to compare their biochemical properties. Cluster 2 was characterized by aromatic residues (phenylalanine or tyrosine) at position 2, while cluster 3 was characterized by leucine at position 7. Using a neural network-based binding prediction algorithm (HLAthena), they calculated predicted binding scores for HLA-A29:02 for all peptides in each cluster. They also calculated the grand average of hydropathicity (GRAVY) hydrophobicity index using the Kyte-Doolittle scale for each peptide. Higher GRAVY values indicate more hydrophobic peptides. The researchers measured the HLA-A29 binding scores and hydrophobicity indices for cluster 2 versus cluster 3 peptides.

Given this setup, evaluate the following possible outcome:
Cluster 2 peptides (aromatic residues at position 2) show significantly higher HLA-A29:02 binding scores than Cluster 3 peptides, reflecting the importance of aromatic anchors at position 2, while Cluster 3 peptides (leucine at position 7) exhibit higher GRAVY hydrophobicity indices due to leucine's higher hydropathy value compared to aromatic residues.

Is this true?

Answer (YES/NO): NO